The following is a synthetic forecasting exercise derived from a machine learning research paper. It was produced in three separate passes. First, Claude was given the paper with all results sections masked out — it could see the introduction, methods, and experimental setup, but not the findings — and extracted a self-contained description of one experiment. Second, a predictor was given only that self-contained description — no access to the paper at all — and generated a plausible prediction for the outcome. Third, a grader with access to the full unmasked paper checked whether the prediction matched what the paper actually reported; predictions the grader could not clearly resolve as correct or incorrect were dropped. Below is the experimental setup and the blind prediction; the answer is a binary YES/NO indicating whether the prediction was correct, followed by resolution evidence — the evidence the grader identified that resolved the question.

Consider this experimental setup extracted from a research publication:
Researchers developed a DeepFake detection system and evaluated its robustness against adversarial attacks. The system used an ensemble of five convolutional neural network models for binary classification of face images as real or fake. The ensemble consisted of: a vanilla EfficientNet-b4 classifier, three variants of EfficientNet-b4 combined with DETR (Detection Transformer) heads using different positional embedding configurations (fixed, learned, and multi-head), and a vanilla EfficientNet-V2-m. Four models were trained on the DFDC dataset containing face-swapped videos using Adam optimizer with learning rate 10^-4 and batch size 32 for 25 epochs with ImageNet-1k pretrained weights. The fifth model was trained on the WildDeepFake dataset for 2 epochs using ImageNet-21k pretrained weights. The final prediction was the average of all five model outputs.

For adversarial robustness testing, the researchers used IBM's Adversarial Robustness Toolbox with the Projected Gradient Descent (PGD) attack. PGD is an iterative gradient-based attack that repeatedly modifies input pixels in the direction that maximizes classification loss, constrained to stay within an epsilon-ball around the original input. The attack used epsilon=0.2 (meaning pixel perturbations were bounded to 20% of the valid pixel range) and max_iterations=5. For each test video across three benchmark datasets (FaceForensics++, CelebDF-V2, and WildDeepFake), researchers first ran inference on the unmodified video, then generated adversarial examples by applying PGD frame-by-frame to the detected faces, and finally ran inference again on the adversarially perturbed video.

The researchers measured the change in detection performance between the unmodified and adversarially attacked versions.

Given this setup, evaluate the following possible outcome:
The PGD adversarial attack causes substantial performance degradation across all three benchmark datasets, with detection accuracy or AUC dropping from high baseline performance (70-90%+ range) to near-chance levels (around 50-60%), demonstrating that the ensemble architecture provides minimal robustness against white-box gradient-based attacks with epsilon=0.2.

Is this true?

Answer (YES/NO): NO